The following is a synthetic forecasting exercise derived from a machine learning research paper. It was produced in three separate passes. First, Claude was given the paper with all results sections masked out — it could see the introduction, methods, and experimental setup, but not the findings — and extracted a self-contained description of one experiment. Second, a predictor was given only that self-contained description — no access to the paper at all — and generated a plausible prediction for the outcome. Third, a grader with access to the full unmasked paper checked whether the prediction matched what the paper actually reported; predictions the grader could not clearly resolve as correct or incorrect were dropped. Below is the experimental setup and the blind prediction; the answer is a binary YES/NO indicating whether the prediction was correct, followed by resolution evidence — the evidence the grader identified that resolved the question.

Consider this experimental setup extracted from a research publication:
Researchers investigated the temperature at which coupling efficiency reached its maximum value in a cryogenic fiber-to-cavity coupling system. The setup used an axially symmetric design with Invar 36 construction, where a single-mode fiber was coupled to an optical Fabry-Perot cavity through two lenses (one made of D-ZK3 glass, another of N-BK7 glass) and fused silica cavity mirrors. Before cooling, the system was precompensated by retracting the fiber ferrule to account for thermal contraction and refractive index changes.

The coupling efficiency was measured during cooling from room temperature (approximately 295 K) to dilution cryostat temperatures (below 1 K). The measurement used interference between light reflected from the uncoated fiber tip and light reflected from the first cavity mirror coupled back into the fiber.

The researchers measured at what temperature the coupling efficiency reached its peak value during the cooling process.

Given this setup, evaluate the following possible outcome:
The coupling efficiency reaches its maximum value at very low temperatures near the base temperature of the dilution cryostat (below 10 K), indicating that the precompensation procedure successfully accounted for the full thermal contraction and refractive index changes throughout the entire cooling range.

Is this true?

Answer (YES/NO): NO